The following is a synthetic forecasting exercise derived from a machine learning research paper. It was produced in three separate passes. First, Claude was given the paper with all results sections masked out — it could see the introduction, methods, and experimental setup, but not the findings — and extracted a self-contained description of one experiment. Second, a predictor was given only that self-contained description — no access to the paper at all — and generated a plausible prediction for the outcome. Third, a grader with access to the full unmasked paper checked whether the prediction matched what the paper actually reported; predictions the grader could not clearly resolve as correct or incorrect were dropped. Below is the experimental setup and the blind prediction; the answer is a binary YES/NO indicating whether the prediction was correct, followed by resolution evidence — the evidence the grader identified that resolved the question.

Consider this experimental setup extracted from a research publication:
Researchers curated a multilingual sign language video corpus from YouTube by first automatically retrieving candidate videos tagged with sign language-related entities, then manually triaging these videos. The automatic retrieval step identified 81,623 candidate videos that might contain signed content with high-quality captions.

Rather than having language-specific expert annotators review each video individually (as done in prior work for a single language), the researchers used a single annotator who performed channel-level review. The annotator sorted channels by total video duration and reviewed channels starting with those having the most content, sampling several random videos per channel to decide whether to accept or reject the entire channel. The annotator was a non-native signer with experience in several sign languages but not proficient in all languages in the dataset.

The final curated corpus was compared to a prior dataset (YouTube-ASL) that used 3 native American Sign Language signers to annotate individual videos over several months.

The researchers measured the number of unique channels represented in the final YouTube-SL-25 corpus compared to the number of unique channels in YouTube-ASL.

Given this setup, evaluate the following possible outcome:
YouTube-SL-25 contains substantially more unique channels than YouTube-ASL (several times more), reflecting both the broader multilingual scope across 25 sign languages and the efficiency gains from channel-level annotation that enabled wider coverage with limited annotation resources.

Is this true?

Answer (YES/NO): NO